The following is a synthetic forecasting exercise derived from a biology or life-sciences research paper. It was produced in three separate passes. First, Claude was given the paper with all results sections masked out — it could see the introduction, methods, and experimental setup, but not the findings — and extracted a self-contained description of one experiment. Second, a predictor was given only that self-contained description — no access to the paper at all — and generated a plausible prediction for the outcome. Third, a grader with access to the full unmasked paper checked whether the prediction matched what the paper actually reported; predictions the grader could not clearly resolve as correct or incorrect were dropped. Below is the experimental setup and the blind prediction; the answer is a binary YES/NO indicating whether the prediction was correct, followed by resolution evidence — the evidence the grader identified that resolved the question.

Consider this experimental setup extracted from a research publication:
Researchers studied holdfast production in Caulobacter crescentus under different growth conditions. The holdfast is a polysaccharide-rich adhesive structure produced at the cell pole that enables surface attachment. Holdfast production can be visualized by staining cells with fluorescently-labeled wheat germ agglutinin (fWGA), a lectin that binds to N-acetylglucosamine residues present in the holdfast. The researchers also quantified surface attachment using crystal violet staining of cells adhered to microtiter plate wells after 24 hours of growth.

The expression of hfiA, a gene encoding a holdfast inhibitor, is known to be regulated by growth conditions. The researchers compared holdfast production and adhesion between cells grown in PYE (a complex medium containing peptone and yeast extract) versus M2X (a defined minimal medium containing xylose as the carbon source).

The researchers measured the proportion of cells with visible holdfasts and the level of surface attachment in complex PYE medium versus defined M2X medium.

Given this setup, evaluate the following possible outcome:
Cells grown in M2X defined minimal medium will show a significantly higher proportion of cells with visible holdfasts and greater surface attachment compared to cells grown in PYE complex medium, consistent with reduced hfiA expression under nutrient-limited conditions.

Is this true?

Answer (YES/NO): NO